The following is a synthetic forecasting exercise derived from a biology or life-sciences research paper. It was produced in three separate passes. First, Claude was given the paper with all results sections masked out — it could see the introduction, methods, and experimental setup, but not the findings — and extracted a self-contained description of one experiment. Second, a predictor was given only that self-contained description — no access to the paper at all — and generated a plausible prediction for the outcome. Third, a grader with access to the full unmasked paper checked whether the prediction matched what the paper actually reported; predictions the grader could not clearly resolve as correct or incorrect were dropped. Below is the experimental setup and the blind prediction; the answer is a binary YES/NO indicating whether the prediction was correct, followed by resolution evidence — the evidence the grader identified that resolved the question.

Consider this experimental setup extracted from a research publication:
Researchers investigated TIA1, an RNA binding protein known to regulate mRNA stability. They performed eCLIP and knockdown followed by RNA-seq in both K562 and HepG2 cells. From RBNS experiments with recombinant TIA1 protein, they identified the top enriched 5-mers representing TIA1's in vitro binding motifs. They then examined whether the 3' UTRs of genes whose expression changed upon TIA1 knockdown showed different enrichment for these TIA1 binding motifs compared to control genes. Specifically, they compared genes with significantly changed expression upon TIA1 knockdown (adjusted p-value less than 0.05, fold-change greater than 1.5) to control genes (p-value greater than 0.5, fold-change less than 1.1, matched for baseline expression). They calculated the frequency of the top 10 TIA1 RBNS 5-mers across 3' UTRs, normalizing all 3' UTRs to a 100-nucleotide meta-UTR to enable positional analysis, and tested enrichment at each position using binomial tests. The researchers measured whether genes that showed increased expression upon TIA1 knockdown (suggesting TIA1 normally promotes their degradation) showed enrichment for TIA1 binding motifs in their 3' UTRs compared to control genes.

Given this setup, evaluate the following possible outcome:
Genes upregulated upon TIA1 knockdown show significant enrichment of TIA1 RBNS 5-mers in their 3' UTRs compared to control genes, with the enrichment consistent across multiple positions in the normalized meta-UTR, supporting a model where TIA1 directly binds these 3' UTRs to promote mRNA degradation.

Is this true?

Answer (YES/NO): NO